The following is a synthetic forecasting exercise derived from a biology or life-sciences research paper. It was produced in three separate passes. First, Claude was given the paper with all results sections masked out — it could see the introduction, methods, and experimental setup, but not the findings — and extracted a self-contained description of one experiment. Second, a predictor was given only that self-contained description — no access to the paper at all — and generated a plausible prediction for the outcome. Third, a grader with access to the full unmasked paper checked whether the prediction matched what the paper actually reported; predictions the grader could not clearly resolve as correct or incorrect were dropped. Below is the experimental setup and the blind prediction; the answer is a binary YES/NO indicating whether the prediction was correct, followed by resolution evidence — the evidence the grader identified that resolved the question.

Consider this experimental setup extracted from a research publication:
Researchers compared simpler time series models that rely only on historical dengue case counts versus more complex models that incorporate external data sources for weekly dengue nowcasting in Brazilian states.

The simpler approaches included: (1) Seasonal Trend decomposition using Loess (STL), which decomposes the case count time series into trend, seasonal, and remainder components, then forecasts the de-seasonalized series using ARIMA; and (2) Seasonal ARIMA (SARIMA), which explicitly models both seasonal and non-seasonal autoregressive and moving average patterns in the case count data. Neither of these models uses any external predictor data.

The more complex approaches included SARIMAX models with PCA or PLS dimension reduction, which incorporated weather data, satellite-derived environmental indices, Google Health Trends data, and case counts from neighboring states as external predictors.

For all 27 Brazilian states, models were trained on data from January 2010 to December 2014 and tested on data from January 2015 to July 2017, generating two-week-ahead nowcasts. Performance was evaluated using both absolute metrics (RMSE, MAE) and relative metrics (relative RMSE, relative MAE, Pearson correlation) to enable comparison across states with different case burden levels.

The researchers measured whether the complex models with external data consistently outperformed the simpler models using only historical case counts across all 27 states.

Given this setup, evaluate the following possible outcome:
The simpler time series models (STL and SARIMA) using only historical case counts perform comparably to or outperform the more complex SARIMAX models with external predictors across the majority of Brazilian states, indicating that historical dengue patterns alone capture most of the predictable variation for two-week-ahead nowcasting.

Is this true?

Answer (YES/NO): NO